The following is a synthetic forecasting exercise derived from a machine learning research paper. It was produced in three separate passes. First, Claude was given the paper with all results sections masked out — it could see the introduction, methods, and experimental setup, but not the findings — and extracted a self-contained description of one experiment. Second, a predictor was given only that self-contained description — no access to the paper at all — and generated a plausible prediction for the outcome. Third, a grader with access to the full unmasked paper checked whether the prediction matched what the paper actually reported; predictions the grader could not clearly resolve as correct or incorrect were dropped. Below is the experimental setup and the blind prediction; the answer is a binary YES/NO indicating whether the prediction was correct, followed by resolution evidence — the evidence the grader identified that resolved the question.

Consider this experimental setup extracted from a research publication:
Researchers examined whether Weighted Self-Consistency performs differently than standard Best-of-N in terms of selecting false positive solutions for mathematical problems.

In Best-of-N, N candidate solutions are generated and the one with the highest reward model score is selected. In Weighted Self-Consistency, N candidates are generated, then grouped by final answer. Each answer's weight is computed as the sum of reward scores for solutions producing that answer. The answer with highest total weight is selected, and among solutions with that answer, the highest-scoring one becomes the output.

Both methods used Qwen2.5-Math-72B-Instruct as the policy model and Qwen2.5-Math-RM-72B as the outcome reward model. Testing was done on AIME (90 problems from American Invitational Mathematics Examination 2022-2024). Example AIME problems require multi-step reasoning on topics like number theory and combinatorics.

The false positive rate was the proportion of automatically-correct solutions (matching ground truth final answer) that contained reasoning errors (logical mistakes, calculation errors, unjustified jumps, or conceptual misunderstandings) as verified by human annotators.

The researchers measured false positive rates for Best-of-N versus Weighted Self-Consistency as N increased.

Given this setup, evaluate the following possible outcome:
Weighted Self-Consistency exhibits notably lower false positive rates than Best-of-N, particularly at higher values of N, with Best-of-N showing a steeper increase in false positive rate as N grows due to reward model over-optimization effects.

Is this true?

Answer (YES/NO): NO